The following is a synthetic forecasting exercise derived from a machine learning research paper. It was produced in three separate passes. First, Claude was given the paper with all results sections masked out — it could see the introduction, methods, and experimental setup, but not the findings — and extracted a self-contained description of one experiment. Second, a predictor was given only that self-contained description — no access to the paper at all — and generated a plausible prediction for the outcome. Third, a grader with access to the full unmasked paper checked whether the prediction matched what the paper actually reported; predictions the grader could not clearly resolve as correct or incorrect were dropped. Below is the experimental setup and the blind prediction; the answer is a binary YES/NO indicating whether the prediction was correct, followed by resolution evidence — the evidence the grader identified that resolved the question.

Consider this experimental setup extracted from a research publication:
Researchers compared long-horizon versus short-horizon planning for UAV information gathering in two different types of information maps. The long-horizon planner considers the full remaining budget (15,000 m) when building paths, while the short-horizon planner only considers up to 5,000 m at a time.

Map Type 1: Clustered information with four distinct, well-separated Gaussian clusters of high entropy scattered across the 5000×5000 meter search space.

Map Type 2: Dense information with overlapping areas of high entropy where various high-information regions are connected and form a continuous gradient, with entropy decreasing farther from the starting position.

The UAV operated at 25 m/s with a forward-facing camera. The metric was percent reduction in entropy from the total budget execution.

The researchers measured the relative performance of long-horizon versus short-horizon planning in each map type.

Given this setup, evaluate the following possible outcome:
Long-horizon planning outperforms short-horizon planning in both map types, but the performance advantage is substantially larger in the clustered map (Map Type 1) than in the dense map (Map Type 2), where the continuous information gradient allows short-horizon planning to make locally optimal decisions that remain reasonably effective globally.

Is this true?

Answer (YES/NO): NO